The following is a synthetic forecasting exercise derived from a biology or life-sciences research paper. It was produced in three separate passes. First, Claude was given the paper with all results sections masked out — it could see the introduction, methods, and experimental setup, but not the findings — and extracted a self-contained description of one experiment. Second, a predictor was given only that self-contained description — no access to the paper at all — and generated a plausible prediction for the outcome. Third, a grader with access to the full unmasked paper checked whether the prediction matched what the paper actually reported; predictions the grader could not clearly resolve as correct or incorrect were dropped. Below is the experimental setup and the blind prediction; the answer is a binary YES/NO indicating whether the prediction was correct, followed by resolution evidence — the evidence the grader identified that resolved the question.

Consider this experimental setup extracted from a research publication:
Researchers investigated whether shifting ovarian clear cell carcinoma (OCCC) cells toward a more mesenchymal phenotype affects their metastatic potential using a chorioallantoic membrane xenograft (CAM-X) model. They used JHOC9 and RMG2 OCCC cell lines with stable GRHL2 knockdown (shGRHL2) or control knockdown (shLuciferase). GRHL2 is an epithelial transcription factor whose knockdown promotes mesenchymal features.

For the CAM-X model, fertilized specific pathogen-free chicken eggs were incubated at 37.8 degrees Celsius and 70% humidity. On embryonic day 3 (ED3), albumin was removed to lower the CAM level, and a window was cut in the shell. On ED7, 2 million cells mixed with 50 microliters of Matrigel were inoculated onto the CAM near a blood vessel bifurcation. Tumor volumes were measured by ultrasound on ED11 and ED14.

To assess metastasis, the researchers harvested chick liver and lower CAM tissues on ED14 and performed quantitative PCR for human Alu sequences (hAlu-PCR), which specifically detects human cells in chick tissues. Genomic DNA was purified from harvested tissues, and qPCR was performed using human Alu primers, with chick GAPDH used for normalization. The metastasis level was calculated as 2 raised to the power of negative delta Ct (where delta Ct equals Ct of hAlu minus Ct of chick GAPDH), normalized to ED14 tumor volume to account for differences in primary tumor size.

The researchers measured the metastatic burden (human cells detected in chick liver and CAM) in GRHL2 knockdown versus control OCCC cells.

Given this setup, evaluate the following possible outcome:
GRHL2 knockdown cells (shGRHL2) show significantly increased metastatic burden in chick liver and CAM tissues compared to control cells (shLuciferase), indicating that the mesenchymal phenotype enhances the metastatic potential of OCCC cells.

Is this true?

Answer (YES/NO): NO